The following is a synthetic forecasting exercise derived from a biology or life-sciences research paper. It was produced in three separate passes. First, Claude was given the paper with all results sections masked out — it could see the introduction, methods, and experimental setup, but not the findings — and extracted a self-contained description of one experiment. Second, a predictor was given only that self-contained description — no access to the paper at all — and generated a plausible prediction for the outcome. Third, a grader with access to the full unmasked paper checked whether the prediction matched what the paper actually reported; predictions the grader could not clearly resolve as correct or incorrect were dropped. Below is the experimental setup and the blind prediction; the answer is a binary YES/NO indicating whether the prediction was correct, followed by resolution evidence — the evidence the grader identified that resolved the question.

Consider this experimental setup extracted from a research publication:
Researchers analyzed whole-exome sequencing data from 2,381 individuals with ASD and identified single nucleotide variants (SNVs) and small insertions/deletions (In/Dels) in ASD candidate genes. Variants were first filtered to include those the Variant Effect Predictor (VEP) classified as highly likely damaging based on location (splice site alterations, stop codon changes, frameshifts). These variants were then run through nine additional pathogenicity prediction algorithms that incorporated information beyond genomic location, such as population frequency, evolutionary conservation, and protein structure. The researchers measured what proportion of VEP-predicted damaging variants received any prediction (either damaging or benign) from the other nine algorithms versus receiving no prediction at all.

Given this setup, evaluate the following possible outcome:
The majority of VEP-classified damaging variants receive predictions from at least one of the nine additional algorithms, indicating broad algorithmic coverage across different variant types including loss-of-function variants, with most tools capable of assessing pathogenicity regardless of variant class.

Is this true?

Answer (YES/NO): NO